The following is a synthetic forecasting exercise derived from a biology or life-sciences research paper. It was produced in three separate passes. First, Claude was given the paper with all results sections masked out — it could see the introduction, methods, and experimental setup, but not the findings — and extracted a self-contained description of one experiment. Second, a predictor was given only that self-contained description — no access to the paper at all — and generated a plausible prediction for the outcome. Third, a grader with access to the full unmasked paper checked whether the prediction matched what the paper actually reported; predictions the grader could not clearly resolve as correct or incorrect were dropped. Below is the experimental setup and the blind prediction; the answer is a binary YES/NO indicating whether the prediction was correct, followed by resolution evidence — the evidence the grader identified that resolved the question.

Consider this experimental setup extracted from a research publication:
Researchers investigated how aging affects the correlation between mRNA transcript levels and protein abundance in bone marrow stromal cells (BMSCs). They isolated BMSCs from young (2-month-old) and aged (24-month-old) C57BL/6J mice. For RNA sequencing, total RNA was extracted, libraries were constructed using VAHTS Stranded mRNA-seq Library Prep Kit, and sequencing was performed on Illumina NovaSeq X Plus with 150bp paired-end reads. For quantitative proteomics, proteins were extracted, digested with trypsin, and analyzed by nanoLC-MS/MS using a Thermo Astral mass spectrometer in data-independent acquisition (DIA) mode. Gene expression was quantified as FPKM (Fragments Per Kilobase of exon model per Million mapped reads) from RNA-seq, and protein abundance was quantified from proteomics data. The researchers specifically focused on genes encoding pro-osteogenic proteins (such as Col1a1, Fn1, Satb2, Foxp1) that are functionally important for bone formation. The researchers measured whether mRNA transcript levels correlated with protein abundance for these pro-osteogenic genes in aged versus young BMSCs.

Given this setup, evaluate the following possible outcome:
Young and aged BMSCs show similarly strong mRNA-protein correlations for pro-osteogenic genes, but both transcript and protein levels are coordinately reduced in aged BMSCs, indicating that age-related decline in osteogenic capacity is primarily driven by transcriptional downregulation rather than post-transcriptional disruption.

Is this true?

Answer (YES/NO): NO